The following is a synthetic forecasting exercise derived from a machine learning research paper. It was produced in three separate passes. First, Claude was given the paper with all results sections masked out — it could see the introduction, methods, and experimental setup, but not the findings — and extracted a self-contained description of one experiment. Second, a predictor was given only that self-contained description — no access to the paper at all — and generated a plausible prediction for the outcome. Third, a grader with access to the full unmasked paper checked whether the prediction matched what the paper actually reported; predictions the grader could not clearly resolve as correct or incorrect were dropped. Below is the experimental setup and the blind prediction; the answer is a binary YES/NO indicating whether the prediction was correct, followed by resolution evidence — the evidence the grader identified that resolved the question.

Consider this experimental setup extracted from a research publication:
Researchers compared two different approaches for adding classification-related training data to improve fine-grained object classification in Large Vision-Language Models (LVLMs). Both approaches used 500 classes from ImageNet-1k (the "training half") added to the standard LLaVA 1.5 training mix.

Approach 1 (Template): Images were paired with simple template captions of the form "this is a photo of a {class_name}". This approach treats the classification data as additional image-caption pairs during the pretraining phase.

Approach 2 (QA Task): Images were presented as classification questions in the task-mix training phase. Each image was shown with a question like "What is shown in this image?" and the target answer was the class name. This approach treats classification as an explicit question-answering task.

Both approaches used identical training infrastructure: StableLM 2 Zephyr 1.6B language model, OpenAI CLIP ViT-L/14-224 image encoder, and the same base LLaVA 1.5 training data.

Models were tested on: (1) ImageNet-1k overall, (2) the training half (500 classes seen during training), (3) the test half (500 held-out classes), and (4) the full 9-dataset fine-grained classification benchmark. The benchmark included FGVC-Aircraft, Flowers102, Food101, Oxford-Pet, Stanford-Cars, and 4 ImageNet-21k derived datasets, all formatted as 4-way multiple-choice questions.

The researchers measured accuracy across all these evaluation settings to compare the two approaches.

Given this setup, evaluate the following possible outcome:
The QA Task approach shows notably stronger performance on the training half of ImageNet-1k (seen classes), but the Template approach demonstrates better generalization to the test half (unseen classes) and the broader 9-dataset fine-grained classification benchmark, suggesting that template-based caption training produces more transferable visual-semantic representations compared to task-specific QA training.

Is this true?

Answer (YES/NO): NO